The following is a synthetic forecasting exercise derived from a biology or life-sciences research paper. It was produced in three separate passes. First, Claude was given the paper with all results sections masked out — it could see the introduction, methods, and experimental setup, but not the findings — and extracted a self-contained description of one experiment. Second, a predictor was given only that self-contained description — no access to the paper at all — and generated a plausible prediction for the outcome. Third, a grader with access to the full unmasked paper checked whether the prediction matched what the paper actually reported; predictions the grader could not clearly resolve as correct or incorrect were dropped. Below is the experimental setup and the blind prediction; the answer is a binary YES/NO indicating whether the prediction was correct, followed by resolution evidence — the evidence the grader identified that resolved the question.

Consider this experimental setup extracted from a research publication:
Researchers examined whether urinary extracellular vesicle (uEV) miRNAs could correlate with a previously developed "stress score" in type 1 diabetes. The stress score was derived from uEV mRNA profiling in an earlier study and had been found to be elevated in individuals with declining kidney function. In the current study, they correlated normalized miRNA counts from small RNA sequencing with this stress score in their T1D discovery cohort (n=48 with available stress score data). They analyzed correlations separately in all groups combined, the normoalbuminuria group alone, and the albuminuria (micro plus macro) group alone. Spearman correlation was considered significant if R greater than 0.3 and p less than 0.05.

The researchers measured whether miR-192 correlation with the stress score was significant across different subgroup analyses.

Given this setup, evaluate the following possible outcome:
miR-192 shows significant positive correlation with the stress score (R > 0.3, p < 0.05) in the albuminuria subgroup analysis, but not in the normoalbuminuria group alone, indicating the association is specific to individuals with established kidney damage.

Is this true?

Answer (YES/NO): NO